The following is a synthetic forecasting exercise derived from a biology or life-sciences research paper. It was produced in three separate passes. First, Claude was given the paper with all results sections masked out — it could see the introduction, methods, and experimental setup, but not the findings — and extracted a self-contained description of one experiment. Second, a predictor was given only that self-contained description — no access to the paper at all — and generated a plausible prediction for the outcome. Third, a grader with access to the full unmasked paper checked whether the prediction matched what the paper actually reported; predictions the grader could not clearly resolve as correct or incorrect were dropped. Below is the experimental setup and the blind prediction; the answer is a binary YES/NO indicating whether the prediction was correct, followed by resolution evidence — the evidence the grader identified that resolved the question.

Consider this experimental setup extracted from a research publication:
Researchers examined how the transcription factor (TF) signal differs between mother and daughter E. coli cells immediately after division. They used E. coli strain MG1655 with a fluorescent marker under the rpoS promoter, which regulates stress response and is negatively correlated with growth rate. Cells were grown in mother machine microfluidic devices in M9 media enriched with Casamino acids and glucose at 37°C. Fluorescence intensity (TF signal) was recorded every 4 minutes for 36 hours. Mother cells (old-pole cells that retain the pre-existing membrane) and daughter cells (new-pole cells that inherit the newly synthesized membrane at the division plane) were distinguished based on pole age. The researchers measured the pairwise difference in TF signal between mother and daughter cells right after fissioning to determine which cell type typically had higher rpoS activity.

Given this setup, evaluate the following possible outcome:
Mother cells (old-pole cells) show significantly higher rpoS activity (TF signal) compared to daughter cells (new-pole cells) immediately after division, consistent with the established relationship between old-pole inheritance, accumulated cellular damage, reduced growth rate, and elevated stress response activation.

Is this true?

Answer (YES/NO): NO